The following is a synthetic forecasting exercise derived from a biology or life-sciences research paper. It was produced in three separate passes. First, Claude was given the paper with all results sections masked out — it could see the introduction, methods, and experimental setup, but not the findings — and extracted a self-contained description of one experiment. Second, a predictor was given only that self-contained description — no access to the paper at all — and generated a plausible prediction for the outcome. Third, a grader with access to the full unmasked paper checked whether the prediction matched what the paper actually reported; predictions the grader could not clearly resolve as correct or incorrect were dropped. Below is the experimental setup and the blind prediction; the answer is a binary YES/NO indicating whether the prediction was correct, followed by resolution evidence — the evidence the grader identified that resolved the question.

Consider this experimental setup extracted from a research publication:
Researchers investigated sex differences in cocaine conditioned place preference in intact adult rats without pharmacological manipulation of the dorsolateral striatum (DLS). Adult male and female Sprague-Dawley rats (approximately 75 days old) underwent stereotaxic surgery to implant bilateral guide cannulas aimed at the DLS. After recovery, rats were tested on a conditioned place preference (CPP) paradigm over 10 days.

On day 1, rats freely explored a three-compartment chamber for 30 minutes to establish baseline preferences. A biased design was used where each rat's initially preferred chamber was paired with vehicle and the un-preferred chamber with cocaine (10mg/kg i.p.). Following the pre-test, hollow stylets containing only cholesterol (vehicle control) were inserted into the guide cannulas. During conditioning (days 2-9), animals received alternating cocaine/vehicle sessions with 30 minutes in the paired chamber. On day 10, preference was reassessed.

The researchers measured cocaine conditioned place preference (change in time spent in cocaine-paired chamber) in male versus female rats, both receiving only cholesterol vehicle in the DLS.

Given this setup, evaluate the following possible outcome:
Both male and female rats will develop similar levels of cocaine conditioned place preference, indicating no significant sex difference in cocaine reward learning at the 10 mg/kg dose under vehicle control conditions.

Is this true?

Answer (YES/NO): YES